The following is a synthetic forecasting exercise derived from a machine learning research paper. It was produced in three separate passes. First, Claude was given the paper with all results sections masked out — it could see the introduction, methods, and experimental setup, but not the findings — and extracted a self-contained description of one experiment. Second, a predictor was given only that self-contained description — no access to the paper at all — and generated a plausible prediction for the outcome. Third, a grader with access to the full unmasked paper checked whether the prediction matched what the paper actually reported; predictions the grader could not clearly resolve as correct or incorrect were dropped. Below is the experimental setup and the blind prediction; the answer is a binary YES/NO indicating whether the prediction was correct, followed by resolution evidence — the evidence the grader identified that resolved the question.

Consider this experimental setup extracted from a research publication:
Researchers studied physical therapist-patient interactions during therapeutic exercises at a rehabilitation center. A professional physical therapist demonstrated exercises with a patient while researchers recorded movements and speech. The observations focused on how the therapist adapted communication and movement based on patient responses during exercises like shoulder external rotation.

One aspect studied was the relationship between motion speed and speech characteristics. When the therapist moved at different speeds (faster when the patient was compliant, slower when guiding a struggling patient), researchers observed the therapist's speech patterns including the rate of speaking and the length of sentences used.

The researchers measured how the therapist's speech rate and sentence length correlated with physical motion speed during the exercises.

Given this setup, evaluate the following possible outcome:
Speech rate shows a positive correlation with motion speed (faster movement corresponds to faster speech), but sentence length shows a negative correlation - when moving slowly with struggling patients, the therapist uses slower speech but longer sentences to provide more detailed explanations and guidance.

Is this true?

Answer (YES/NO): YES